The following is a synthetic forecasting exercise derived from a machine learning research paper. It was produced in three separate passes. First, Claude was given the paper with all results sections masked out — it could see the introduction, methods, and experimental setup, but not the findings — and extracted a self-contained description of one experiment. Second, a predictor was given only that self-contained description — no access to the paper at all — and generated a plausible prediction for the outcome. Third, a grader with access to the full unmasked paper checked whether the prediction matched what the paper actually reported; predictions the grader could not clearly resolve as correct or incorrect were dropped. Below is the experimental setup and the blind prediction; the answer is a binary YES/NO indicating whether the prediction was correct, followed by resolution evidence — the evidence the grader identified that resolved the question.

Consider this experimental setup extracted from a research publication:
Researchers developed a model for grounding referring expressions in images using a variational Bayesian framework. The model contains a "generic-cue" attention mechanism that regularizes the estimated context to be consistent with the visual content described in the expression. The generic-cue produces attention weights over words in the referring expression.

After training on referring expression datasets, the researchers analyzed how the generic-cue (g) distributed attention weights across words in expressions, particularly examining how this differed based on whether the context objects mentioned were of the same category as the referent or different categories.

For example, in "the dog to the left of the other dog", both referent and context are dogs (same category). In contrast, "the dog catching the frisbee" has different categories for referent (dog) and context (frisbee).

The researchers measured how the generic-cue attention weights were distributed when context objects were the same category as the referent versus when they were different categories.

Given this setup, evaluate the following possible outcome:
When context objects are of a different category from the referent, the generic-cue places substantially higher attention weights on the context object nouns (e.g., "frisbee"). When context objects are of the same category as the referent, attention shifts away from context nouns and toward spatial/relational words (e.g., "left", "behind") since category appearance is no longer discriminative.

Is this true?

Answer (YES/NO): YES